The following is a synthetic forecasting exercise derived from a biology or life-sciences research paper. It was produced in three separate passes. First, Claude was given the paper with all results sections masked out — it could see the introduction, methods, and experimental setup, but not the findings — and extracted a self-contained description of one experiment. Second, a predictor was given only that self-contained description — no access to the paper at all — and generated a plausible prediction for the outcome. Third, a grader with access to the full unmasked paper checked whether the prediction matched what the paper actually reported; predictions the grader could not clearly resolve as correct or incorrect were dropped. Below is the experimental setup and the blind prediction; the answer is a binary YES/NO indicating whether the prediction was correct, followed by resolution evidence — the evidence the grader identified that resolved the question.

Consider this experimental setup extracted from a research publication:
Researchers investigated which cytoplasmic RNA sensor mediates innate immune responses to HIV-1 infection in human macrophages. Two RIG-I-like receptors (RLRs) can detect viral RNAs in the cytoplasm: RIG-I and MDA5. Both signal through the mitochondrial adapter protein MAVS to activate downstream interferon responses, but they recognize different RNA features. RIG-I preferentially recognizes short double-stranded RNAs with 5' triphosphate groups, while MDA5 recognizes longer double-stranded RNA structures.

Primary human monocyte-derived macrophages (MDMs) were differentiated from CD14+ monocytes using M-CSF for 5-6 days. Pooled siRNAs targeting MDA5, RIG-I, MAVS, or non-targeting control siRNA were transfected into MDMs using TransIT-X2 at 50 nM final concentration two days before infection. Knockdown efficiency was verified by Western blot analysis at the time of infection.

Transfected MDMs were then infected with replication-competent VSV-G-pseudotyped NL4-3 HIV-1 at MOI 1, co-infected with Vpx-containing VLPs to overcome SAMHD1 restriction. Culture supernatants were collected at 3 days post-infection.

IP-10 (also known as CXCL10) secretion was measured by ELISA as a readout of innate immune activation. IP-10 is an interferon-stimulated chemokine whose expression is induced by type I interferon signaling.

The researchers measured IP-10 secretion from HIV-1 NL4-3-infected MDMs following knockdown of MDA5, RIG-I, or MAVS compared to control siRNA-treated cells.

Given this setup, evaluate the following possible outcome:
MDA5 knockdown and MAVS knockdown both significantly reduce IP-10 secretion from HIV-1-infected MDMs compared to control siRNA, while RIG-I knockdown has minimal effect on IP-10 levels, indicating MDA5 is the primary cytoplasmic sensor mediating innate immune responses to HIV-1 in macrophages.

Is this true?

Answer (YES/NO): YES